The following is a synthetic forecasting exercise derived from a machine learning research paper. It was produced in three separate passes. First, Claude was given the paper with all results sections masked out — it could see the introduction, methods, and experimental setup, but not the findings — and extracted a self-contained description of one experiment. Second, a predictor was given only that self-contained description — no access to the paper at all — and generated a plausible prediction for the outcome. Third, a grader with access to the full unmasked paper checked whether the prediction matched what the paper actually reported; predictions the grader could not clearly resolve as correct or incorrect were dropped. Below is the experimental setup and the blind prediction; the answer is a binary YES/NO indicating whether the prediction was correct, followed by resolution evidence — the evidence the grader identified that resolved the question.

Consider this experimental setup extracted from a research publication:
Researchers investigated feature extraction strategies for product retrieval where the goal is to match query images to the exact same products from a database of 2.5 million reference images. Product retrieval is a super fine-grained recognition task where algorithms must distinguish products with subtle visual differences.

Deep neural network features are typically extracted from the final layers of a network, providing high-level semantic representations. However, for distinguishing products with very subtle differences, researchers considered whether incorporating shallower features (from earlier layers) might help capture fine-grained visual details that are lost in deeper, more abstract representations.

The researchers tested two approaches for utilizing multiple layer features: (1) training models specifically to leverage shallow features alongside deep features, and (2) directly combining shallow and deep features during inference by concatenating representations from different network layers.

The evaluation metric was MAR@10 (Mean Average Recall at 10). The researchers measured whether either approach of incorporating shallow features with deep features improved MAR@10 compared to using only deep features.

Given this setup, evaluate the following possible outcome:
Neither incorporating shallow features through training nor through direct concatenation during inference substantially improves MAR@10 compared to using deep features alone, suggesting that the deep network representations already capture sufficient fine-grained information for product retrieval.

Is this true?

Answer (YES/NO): YES